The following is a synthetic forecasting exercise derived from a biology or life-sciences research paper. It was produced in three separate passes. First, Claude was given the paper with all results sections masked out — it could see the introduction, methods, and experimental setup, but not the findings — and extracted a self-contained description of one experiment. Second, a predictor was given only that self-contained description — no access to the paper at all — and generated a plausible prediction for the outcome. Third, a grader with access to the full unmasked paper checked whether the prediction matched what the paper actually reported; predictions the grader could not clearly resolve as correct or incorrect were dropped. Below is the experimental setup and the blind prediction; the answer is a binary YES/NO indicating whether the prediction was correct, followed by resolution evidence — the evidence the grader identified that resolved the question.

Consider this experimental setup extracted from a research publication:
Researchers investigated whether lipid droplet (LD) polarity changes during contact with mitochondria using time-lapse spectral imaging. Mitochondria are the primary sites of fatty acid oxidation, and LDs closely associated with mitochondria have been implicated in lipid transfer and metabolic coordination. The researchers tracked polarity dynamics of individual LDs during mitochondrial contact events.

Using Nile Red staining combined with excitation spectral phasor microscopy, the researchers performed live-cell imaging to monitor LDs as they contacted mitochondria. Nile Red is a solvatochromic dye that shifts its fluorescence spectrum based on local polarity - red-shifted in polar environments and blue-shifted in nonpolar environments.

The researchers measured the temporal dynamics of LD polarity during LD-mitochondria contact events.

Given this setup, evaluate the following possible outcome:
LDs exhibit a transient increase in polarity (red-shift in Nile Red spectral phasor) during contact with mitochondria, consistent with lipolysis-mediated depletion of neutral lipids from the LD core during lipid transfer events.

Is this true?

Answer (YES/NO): NO